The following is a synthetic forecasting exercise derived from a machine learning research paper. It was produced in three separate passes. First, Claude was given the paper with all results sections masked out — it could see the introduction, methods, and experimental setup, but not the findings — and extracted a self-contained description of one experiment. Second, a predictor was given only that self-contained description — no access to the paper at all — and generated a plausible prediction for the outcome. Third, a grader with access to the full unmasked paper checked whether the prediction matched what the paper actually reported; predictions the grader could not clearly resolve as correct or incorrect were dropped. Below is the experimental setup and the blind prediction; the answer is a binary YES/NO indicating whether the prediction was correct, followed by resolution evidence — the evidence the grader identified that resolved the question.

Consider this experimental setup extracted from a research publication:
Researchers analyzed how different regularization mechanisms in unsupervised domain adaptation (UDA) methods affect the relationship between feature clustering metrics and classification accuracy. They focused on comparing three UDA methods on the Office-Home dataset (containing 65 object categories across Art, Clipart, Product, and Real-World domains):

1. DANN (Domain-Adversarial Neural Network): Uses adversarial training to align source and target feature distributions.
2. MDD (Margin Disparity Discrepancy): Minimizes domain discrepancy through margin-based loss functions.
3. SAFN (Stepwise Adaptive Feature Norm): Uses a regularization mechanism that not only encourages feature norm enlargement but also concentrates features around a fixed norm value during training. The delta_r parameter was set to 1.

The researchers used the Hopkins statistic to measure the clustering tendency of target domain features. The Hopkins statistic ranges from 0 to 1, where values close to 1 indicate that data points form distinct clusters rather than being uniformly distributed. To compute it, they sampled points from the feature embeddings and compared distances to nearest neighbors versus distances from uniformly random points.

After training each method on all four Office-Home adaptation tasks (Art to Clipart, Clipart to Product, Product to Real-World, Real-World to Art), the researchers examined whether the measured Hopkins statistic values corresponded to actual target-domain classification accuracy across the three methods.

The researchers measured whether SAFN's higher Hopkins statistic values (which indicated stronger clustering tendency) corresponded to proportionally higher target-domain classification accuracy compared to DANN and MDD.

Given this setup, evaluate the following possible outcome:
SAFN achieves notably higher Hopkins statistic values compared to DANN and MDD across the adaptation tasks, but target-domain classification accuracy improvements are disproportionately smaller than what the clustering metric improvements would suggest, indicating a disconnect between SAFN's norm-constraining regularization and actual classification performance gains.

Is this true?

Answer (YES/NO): YES